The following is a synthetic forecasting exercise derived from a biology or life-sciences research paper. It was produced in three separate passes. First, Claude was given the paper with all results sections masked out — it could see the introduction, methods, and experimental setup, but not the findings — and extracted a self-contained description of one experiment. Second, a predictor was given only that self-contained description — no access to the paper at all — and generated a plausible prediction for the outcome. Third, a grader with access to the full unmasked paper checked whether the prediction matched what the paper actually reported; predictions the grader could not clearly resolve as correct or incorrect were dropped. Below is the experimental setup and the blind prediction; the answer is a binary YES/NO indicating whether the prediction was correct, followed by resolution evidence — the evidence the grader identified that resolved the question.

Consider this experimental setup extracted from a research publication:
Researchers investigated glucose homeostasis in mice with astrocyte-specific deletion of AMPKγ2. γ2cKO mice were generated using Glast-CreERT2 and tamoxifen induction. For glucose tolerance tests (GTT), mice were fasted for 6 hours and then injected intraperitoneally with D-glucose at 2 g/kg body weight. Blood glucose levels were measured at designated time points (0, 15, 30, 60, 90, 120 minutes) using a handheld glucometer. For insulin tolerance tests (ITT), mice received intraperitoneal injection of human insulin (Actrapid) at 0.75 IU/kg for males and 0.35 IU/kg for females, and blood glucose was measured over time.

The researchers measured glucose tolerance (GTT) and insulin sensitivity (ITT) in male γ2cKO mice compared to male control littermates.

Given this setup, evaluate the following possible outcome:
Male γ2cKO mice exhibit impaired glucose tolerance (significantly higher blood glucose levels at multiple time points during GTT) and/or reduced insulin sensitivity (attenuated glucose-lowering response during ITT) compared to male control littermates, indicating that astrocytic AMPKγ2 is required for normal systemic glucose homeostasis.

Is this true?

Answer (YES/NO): YES